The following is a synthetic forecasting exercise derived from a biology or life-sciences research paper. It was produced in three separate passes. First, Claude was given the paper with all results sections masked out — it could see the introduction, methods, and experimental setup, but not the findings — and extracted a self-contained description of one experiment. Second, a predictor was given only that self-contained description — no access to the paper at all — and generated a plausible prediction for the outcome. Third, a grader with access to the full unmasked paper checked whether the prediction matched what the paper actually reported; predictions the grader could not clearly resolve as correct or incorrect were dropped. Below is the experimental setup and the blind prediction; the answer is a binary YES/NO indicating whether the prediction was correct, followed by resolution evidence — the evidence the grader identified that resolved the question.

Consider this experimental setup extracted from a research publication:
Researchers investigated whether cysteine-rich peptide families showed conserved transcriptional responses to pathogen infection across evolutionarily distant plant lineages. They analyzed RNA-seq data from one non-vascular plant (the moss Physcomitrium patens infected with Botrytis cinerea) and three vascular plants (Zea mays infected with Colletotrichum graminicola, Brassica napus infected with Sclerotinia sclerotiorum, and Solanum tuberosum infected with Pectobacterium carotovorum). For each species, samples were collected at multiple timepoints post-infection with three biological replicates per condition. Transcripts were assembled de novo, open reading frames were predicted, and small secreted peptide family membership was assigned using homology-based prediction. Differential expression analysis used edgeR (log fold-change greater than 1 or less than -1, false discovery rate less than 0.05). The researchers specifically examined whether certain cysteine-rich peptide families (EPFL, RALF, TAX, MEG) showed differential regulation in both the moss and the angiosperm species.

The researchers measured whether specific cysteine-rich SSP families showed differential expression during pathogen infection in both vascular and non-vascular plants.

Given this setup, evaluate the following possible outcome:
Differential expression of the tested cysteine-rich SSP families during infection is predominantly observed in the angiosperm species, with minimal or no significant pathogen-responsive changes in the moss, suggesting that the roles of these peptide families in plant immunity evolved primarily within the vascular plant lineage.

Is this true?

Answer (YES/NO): NO